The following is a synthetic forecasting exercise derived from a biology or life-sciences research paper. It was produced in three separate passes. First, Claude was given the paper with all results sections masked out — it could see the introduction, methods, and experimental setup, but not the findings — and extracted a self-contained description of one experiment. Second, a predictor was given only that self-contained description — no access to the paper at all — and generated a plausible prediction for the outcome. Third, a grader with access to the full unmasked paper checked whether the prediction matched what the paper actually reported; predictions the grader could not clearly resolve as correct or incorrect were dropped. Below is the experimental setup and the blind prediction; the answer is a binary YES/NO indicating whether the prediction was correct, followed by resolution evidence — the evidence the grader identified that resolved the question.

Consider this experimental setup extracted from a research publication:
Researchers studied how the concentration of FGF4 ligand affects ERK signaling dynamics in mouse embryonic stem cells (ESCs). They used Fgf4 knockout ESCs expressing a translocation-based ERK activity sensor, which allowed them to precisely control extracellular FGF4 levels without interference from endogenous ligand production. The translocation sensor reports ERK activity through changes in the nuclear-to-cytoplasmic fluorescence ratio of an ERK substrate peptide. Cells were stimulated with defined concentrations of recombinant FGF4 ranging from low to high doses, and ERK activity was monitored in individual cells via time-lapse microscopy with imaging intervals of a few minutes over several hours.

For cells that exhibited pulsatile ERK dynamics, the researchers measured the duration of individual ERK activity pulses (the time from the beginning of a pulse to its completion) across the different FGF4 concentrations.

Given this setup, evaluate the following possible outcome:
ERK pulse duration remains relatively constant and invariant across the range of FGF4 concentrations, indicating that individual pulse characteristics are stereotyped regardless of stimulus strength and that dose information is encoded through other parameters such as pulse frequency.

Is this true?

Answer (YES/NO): YES